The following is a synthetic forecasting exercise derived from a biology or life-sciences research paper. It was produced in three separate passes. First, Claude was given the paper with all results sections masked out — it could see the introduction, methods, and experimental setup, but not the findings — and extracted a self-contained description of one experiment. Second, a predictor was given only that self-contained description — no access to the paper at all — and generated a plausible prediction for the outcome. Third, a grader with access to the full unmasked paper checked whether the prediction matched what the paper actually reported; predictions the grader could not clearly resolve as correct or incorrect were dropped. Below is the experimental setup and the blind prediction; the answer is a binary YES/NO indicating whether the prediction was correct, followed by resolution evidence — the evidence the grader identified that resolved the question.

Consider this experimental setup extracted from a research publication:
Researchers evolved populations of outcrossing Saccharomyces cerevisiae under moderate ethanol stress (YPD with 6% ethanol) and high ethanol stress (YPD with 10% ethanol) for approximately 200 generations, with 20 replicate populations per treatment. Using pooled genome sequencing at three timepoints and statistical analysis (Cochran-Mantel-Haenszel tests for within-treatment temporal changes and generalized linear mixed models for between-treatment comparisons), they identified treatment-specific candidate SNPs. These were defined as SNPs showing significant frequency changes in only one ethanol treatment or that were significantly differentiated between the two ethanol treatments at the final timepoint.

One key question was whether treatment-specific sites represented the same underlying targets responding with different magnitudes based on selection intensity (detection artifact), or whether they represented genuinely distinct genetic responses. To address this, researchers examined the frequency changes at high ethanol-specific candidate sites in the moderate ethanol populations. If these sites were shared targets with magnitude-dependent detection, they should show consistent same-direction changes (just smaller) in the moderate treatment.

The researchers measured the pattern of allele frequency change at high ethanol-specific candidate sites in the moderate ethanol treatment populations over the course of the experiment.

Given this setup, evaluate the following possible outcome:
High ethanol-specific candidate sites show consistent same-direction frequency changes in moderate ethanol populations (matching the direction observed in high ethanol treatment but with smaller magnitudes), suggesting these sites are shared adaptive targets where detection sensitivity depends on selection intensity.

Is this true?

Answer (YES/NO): YES